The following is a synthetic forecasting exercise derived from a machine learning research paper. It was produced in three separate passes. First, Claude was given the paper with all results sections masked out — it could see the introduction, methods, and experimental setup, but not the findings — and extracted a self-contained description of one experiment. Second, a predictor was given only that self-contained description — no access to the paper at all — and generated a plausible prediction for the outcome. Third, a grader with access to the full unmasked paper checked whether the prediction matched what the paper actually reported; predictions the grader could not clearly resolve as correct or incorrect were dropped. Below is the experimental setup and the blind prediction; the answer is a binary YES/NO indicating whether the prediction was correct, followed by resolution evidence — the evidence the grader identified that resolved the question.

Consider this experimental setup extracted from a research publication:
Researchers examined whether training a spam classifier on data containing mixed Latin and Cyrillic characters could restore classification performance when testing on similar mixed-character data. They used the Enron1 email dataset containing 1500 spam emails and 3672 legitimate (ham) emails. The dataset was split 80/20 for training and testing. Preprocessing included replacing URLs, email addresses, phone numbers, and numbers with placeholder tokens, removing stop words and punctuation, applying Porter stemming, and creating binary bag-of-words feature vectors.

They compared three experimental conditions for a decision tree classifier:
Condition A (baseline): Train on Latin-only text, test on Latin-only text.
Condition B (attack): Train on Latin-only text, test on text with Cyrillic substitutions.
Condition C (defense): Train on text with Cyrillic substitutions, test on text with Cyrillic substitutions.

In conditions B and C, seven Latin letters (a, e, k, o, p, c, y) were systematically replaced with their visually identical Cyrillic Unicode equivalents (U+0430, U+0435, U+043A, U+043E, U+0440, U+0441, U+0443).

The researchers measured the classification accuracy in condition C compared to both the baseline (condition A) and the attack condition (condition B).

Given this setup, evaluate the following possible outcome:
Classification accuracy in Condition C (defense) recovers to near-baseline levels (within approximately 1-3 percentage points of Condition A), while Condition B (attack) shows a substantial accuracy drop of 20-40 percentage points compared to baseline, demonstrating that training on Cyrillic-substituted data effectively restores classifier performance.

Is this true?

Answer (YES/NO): NO